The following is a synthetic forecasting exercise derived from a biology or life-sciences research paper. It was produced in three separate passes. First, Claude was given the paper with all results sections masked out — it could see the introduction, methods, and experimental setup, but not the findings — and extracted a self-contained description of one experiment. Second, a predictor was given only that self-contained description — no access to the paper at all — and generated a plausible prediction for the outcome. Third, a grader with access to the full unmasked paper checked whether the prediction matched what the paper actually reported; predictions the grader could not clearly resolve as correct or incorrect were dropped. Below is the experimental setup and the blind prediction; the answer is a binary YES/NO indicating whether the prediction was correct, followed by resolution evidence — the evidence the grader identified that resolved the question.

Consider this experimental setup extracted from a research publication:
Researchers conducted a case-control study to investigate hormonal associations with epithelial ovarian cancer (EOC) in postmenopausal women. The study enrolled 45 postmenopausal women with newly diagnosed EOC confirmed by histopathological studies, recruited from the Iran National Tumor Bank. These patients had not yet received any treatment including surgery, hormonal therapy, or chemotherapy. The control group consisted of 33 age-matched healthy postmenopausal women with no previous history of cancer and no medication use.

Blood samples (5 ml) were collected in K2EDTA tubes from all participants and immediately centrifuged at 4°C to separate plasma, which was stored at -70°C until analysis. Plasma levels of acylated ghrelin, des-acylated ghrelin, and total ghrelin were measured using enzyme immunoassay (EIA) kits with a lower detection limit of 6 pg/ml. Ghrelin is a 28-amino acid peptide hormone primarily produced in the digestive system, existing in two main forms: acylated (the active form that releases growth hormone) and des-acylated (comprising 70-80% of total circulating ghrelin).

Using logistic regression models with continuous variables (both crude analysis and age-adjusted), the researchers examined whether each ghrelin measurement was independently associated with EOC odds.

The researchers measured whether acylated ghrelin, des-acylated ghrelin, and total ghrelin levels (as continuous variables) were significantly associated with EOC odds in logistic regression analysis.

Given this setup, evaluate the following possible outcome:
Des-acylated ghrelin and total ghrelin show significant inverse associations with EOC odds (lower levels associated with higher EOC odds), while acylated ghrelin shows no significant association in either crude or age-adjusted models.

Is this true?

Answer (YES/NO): NO